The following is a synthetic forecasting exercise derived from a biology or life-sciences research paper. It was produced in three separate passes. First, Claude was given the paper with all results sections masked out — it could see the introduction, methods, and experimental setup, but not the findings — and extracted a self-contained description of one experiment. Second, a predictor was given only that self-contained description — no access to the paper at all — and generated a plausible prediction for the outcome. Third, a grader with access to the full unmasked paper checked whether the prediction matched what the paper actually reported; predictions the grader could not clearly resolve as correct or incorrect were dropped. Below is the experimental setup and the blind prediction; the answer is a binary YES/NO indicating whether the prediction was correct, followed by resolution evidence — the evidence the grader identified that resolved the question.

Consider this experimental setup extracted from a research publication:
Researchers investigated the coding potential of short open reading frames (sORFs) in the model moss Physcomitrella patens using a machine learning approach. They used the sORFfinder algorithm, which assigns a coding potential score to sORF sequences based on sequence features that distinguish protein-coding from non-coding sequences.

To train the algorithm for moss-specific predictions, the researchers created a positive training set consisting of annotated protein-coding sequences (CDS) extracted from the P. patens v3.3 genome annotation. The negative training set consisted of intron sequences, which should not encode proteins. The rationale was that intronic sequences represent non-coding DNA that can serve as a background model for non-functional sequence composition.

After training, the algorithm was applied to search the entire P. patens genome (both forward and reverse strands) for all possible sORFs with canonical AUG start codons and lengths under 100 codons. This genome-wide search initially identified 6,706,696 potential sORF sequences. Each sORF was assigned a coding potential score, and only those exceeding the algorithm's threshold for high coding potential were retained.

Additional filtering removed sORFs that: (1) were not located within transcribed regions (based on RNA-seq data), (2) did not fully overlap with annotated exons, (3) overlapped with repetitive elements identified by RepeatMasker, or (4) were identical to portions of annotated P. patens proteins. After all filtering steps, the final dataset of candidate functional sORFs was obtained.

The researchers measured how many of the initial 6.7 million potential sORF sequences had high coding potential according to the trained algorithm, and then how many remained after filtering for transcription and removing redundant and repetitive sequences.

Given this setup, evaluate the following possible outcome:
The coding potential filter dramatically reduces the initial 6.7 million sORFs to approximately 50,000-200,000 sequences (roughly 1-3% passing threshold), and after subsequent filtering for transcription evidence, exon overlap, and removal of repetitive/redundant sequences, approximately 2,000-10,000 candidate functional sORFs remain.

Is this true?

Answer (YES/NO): NO